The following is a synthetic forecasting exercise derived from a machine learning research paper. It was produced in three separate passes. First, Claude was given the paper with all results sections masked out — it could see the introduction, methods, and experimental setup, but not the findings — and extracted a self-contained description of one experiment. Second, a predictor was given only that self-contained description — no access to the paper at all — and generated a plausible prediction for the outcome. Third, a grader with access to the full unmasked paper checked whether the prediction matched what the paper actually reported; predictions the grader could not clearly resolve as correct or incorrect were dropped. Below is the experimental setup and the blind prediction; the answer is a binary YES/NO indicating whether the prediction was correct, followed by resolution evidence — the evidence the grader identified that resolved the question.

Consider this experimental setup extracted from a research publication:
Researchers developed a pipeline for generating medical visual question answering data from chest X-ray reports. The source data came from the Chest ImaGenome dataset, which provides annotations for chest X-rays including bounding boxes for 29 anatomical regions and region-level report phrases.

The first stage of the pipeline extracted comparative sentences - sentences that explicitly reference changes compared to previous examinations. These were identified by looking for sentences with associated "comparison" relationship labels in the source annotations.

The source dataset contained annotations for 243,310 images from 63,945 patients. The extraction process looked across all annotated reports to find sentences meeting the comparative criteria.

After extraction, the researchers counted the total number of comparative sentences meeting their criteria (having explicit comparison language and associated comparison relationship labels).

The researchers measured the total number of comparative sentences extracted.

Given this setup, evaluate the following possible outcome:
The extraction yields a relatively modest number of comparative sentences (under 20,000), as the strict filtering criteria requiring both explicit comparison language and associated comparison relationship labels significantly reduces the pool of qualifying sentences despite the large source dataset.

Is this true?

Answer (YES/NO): NO